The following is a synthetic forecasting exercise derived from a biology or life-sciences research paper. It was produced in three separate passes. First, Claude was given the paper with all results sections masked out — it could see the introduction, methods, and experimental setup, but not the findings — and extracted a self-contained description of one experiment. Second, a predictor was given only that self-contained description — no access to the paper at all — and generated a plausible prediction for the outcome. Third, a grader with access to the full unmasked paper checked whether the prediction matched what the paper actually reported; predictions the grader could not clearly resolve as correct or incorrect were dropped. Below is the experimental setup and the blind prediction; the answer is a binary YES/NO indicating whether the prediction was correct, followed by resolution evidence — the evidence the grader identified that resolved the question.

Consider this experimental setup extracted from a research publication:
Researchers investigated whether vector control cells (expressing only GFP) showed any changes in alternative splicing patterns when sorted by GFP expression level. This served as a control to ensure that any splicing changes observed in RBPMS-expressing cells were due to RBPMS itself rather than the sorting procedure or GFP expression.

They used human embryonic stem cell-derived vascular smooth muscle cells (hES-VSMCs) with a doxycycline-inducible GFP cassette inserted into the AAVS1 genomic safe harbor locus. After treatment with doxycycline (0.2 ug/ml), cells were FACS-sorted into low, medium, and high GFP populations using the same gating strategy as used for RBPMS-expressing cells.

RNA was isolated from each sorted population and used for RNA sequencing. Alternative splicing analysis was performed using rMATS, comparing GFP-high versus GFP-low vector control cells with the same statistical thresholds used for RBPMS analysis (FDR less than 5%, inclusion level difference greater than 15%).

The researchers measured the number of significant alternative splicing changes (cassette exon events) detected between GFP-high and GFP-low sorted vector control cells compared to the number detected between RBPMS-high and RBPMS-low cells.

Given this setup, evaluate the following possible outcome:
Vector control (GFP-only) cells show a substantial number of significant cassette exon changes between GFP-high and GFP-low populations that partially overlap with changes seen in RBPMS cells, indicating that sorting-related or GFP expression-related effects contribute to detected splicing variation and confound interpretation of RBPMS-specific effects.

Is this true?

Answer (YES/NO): NO